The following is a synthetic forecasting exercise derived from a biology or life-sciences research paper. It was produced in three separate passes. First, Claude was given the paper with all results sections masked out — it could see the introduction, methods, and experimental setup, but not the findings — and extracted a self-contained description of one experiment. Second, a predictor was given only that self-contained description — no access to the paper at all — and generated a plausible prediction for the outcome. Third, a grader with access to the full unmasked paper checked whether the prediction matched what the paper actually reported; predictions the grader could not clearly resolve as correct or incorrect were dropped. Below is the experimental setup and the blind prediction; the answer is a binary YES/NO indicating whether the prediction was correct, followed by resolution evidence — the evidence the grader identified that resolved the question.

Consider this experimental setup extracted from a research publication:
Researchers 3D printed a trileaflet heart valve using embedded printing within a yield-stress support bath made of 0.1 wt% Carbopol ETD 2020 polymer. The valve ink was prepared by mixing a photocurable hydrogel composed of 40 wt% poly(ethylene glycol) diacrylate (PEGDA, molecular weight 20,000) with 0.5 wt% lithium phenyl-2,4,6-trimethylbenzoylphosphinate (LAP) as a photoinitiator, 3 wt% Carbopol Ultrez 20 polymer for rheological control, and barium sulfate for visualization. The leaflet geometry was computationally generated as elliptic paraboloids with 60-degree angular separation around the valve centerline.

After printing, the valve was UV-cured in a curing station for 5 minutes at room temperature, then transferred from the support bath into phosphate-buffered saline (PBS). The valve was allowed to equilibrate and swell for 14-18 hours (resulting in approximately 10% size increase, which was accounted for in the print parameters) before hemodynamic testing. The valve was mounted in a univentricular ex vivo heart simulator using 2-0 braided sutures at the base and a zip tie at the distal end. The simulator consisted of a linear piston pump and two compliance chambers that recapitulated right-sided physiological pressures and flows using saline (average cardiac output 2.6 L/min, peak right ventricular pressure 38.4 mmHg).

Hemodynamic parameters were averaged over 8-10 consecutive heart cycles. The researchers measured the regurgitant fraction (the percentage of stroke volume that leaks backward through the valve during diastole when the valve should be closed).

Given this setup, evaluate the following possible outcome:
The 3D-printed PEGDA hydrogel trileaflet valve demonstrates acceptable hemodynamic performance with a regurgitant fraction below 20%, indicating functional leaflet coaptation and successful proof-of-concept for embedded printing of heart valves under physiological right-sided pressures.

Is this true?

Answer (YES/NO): NO